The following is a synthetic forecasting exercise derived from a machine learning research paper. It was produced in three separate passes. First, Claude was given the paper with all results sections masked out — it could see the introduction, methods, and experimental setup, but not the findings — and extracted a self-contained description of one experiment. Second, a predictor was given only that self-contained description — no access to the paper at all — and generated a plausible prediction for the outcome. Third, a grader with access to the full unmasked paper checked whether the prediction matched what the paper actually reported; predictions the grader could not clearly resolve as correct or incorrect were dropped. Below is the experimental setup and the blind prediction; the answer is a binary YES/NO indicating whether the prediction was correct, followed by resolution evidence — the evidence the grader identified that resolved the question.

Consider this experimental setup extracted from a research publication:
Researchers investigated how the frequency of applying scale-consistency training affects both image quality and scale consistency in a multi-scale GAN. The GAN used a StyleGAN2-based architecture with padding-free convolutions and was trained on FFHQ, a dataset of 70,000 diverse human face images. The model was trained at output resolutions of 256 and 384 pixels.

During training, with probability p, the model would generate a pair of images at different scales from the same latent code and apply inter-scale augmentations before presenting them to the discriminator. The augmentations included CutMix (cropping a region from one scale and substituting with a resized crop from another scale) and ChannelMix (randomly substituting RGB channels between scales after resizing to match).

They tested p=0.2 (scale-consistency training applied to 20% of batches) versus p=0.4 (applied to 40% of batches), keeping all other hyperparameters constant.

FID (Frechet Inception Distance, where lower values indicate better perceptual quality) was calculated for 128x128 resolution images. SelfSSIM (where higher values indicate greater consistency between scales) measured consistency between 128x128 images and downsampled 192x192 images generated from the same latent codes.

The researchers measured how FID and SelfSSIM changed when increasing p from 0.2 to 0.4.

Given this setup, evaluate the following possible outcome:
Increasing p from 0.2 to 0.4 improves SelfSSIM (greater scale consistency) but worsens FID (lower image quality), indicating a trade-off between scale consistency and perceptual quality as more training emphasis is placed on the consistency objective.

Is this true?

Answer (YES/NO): YES